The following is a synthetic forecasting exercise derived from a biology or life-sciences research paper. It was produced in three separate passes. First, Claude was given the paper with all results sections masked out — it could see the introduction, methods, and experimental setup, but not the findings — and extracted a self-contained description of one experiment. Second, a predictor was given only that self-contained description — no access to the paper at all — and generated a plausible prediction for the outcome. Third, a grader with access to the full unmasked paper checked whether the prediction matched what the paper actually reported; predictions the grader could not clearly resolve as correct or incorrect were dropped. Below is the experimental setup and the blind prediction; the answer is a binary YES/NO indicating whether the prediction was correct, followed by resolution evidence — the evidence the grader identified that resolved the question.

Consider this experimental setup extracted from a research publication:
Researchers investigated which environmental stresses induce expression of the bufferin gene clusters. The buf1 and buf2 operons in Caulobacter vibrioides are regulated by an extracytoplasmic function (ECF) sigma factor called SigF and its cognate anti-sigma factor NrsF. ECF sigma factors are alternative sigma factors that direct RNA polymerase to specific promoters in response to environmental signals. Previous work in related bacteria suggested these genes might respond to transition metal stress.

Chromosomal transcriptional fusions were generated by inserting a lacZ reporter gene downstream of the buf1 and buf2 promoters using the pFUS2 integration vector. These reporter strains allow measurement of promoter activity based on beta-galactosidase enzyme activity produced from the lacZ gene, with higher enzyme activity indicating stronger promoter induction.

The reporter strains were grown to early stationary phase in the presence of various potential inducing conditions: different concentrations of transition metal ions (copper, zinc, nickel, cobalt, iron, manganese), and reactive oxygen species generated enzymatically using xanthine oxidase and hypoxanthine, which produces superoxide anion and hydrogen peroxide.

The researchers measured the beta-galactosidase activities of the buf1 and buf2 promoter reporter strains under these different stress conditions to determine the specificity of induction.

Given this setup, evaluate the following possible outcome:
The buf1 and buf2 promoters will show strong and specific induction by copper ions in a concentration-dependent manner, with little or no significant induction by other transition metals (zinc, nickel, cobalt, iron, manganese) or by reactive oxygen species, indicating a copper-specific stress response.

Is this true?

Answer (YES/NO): NO